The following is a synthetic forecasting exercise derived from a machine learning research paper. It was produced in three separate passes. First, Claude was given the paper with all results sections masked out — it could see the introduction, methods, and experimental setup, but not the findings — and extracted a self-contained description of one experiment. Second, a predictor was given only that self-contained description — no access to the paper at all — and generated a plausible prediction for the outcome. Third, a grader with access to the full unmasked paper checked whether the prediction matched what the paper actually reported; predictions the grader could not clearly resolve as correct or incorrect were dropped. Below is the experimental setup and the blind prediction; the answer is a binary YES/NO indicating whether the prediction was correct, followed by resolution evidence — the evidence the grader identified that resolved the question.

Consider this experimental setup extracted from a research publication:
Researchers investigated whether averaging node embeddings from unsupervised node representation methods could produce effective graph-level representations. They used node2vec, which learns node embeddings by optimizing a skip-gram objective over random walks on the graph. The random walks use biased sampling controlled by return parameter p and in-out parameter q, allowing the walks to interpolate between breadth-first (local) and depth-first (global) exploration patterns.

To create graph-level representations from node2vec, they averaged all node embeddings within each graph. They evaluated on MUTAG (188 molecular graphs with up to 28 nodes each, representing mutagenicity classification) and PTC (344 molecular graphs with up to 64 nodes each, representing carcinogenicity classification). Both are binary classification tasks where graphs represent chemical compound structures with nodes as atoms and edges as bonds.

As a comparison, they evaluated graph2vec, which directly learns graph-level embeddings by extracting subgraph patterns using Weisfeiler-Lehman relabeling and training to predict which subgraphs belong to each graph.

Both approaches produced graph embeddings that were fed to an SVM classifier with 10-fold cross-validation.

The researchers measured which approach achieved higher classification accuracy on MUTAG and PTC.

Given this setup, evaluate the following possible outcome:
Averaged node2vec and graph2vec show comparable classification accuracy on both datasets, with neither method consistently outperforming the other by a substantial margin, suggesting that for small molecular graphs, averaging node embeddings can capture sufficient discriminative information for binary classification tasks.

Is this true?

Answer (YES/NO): NO